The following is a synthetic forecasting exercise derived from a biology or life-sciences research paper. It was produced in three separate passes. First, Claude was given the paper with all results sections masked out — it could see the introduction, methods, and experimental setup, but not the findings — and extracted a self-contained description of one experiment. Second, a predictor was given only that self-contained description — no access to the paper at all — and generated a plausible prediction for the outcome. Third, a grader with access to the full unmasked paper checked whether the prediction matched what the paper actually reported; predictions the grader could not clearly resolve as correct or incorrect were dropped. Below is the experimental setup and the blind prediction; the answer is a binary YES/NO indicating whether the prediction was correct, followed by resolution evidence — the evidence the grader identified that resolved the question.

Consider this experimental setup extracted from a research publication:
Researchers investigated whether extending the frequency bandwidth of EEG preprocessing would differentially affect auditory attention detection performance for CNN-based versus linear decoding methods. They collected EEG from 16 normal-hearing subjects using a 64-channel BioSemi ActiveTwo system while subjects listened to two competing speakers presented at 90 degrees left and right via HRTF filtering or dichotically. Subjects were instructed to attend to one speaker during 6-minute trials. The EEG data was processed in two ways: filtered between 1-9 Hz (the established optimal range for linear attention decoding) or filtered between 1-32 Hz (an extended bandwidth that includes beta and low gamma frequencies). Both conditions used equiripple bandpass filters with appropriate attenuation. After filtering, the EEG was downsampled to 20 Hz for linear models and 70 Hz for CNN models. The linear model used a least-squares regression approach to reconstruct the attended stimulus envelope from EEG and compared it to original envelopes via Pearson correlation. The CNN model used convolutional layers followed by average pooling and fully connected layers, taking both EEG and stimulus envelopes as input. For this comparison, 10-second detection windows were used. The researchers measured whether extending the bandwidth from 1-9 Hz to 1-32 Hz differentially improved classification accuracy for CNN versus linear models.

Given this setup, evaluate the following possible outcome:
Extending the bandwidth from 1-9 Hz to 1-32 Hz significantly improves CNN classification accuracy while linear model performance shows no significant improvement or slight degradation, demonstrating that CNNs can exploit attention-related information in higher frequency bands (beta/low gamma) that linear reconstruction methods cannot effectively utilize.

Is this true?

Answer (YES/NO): YES